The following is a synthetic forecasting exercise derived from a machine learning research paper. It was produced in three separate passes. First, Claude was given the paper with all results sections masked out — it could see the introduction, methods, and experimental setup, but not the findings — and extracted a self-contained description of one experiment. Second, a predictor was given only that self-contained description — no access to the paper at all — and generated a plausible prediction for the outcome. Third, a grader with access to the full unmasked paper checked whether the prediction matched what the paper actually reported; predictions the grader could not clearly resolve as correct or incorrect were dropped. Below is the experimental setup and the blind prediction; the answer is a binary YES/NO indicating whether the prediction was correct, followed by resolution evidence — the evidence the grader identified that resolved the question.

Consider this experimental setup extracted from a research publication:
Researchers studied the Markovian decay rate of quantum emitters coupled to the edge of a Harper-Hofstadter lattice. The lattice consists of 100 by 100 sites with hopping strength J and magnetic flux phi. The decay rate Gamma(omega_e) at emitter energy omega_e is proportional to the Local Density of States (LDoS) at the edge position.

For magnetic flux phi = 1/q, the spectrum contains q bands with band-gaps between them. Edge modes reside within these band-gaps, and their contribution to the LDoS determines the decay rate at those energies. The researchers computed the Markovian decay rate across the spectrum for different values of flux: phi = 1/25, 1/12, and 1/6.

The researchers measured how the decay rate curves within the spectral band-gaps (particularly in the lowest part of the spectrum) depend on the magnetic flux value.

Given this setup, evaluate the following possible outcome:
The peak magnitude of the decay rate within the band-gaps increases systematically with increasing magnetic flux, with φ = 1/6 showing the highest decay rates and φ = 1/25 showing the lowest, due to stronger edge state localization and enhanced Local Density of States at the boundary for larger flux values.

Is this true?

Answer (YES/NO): NO